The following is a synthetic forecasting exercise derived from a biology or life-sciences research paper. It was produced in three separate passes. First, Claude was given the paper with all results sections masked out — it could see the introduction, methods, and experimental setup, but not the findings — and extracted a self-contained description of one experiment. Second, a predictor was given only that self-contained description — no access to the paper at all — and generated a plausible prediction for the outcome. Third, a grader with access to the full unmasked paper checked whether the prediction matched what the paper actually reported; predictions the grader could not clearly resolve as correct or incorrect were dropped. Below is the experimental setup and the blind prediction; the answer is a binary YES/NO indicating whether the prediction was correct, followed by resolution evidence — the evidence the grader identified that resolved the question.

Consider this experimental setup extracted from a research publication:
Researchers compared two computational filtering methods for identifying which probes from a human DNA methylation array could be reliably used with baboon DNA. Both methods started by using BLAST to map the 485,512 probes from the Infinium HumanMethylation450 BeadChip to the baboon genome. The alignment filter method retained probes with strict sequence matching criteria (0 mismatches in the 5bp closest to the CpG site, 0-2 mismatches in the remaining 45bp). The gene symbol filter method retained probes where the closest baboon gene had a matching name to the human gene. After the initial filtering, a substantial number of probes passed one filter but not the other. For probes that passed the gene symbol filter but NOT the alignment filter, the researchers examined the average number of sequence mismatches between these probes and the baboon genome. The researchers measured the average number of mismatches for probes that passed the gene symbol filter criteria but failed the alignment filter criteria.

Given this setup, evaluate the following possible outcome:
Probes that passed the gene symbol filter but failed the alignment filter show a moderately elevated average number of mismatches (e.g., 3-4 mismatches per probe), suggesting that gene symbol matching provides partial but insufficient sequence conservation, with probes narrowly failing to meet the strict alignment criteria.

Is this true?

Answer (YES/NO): YES